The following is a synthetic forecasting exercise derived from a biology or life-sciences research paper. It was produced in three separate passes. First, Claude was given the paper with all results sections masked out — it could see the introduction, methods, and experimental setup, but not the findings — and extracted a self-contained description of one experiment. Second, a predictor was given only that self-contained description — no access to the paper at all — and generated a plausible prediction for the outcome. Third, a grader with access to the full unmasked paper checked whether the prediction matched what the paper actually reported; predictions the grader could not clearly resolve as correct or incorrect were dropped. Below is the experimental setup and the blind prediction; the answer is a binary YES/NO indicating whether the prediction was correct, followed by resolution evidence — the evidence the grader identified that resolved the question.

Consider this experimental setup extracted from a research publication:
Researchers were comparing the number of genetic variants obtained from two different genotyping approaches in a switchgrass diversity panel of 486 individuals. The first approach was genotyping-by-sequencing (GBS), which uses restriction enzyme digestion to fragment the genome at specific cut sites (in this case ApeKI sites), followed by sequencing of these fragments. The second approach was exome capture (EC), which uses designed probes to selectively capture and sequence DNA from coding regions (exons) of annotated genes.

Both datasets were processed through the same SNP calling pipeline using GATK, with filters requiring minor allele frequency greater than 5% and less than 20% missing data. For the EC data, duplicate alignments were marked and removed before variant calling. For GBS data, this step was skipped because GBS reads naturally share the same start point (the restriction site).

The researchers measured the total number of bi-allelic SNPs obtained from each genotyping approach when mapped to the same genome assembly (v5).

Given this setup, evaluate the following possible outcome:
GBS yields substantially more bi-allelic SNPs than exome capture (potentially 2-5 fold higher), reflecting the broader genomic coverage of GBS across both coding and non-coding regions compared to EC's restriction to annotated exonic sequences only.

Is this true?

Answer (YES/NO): NO